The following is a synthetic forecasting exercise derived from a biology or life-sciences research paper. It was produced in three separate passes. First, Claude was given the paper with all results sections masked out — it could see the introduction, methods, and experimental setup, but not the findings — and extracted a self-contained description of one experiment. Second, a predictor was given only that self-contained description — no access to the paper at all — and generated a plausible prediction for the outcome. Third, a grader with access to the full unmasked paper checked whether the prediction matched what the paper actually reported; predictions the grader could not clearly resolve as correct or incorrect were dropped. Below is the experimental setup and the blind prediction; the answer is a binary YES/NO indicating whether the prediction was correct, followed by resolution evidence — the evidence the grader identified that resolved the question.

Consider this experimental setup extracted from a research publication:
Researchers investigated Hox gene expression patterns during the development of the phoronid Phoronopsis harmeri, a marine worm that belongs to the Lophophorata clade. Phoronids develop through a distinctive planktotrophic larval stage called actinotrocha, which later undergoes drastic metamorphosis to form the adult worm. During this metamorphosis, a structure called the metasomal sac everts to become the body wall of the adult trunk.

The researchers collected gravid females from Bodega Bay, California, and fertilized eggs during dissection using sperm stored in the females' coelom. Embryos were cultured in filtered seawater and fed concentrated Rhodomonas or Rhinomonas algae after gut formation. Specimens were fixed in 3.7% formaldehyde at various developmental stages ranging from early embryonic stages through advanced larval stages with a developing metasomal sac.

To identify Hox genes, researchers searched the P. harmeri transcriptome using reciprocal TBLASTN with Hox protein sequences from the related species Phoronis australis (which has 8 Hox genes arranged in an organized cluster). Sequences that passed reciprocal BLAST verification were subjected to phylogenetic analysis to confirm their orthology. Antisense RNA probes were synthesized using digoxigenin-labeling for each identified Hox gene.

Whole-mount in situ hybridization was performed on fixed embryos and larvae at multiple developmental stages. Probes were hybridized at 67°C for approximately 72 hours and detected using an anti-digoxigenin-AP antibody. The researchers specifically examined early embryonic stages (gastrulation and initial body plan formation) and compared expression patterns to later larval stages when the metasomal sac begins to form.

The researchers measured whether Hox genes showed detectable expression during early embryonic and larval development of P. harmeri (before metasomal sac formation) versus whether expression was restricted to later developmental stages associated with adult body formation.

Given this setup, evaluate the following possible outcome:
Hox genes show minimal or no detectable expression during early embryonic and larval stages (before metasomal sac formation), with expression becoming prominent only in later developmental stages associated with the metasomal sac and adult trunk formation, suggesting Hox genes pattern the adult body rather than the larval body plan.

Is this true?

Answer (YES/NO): YES